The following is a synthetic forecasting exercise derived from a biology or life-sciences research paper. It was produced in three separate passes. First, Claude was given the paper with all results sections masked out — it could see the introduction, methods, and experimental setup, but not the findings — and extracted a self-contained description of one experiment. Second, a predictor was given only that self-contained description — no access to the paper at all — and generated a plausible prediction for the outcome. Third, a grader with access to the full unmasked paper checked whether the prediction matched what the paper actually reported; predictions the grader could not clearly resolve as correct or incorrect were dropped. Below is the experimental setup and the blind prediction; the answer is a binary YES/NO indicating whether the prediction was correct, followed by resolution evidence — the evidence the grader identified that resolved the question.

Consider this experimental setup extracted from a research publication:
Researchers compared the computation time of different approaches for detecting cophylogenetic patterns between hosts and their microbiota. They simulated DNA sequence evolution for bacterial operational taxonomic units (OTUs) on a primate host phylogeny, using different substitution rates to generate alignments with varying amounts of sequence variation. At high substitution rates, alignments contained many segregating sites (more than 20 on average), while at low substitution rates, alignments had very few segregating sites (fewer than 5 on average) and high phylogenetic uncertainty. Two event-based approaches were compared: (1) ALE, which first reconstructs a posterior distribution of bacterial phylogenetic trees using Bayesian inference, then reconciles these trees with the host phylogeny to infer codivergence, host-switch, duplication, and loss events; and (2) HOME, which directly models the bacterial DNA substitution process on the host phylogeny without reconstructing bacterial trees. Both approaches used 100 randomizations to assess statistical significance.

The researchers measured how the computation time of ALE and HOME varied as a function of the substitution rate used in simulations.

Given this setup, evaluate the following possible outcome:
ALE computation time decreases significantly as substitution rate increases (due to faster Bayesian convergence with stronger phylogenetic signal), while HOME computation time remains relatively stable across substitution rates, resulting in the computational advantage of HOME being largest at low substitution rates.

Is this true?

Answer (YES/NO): NO